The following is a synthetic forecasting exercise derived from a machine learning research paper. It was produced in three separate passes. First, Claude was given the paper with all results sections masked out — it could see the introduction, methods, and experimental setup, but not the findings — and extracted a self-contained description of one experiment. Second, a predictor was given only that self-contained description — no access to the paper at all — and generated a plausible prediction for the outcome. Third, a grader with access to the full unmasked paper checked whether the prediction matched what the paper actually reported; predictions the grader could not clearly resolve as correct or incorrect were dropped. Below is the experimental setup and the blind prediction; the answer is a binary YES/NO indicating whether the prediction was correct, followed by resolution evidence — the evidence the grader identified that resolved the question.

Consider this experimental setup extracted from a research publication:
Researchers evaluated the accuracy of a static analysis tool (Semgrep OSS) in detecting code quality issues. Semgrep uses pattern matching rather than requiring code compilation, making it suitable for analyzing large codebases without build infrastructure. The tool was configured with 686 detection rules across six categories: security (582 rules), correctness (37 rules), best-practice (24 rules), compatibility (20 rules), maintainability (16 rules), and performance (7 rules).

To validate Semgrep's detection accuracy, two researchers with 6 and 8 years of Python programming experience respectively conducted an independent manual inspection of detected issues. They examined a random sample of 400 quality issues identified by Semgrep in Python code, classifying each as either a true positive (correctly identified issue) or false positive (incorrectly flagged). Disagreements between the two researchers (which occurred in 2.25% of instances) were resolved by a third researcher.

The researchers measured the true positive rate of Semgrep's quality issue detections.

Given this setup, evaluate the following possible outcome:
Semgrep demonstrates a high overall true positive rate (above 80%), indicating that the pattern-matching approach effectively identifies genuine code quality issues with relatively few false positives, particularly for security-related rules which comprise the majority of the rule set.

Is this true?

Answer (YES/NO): YES